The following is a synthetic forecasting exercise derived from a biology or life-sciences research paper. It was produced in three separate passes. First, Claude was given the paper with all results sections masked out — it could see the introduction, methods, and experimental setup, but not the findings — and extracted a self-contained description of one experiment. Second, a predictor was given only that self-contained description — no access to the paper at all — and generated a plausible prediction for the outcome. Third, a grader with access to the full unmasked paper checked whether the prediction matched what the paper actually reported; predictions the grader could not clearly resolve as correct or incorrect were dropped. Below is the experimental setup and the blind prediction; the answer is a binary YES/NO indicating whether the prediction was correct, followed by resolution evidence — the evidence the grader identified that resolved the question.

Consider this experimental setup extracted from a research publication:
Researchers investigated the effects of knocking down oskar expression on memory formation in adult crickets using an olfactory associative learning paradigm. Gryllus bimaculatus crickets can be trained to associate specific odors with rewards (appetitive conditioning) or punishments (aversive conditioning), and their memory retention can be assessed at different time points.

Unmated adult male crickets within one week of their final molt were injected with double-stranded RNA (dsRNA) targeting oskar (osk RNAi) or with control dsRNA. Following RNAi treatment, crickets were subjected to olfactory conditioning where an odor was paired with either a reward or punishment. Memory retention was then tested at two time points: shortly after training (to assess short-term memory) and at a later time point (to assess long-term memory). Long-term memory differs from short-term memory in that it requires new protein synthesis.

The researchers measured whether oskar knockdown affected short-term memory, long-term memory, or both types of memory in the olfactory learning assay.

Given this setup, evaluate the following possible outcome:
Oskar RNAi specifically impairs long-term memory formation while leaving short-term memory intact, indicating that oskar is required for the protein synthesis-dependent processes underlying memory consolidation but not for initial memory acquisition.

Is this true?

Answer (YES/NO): YES